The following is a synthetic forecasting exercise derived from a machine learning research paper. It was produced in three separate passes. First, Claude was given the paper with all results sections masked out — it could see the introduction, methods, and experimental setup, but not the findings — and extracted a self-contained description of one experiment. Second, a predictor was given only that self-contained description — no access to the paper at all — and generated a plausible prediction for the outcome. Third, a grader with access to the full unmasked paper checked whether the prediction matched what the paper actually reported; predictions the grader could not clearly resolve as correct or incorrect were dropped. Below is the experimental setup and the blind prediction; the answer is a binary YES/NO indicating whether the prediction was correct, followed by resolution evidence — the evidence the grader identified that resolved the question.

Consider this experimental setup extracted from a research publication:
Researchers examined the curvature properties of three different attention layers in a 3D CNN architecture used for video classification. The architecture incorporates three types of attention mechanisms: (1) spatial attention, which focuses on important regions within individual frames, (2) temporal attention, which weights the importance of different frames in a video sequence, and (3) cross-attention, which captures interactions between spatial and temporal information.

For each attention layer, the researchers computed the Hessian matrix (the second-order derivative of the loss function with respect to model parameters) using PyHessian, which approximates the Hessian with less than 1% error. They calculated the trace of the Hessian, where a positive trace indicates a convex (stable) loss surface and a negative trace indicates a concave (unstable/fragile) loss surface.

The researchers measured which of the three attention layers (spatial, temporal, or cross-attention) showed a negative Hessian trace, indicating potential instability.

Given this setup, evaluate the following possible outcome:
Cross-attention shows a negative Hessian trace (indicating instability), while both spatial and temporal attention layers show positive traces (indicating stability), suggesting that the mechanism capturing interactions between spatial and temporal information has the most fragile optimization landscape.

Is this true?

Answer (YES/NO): YES